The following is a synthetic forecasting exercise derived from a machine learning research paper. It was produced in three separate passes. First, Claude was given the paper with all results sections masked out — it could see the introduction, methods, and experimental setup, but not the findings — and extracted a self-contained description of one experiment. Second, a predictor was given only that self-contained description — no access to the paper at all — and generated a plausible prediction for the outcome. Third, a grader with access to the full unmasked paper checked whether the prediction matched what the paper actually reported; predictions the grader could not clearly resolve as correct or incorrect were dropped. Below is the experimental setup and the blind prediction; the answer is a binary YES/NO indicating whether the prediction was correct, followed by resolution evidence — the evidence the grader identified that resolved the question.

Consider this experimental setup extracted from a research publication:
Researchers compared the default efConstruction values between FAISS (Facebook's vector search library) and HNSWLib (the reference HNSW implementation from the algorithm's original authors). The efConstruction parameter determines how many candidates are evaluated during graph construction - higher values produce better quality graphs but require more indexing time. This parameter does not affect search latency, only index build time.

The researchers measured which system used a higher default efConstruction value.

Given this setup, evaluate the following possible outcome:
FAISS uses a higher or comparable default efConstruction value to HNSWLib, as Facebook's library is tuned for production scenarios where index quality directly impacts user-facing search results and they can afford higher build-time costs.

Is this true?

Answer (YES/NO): NO